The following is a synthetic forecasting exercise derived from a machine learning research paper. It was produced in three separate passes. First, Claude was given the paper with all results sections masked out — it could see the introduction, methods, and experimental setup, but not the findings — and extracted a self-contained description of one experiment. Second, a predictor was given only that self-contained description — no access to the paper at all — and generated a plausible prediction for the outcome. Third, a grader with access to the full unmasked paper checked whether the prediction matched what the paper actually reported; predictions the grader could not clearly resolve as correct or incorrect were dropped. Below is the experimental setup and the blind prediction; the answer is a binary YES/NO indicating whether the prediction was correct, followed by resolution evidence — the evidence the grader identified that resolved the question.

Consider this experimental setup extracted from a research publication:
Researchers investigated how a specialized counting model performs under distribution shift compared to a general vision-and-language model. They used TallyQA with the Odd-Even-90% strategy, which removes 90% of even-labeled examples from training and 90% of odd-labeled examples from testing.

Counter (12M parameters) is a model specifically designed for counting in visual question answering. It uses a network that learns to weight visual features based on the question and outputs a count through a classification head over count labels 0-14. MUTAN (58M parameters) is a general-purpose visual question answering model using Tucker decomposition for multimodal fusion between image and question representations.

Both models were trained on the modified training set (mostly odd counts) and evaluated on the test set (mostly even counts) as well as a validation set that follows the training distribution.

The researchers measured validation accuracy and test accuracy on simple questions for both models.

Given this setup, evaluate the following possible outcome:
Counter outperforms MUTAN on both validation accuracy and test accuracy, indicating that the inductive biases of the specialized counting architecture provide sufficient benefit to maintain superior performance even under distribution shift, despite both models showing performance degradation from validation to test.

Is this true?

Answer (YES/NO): NO